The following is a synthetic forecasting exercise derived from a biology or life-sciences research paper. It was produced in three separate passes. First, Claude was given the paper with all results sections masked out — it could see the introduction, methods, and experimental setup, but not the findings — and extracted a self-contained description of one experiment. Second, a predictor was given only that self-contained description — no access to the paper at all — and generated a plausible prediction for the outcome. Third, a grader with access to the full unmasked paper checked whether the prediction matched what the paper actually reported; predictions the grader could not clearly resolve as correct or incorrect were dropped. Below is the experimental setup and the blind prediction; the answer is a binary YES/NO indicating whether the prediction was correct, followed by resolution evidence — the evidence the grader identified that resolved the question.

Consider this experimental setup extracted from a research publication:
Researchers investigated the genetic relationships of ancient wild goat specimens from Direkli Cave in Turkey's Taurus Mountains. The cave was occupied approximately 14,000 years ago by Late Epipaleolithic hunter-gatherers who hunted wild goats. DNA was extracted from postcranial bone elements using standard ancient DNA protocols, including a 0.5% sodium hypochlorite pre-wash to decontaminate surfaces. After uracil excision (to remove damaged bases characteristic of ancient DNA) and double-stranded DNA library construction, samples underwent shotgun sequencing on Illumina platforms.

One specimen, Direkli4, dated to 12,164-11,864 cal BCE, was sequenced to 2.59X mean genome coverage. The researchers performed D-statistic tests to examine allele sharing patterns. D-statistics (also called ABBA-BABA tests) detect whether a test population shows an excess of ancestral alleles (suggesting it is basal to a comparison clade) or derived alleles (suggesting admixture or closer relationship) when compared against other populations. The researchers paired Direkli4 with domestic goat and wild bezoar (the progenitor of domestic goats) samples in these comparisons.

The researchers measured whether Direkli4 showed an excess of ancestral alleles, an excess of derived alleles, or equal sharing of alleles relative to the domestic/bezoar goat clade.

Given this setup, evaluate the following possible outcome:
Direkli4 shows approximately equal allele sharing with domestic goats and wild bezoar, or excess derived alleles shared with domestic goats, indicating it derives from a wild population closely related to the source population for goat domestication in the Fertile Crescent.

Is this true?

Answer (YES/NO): NO